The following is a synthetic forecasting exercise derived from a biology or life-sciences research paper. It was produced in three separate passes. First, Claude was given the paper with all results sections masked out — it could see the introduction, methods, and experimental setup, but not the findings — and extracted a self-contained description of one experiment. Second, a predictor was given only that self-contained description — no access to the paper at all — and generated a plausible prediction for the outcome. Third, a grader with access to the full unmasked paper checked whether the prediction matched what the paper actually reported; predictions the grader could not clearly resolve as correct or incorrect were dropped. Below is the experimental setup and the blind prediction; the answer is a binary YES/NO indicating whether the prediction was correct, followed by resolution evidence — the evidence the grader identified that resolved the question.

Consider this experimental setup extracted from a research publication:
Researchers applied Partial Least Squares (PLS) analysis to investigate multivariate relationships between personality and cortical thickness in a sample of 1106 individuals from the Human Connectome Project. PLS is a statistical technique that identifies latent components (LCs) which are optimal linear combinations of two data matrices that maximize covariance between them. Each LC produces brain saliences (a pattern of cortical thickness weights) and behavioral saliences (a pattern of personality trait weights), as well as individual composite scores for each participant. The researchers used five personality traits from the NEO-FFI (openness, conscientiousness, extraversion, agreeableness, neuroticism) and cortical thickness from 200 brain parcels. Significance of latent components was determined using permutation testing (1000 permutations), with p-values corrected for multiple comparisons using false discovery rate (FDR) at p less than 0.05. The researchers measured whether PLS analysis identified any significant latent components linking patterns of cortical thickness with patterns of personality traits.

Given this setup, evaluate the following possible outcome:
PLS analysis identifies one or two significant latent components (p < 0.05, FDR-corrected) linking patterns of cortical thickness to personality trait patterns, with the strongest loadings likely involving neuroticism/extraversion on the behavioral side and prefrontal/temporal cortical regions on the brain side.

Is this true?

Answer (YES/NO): NO